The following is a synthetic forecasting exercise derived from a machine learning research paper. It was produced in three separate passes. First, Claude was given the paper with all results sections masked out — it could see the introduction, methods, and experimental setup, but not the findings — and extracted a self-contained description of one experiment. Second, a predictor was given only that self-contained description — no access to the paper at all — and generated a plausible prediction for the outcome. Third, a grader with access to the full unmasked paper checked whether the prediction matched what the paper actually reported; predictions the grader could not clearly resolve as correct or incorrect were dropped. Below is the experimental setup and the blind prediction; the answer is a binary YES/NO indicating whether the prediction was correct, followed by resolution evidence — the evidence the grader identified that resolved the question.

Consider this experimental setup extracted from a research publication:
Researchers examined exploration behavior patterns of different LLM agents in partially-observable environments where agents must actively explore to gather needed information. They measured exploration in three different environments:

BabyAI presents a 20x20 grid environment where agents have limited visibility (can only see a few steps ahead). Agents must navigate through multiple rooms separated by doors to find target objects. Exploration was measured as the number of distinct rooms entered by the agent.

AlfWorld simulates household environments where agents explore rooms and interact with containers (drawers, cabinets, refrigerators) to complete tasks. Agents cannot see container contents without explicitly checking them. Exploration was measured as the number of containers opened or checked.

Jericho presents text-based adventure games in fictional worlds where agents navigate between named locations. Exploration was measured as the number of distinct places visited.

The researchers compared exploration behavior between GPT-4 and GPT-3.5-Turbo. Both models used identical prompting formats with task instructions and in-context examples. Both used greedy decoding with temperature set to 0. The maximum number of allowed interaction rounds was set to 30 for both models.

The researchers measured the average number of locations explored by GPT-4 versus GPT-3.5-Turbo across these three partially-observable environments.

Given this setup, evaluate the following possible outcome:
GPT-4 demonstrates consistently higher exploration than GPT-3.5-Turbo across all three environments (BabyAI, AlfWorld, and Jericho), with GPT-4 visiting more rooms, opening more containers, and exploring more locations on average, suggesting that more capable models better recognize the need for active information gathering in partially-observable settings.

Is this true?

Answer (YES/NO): NO